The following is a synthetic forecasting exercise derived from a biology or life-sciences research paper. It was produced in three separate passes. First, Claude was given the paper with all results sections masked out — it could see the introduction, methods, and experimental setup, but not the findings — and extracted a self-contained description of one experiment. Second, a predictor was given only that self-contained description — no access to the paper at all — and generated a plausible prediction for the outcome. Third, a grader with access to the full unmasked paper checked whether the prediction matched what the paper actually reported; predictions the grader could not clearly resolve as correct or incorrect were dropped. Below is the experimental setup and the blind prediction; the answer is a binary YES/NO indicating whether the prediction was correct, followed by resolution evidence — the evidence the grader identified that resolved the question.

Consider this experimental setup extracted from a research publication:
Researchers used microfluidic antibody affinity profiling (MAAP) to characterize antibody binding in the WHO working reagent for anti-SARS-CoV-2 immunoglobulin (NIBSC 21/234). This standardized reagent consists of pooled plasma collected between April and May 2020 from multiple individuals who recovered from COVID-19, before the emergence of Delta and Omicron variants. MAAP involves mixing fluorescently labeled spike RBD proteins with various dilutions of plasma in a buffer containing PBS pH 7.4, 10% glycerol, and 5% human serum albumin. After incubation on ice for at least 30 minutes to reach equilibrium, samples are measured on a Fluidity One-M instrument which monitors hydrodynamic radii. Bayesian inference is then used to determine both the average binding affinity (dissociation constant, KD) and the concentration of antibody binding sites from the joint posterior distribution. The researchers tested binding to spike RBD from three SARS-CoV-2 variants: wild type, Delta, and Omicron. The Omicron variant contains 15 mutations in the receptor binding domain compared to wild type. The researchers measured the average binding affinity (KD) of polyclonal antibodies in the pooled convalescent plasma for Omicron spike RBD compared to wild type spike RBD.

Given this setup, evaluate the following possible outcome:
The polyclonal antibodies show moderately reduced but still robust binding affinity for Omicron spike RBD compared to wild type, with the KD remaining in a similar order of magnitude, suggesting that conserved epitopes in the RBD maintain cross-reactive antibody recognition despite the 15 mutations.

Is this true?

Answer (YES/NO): YES